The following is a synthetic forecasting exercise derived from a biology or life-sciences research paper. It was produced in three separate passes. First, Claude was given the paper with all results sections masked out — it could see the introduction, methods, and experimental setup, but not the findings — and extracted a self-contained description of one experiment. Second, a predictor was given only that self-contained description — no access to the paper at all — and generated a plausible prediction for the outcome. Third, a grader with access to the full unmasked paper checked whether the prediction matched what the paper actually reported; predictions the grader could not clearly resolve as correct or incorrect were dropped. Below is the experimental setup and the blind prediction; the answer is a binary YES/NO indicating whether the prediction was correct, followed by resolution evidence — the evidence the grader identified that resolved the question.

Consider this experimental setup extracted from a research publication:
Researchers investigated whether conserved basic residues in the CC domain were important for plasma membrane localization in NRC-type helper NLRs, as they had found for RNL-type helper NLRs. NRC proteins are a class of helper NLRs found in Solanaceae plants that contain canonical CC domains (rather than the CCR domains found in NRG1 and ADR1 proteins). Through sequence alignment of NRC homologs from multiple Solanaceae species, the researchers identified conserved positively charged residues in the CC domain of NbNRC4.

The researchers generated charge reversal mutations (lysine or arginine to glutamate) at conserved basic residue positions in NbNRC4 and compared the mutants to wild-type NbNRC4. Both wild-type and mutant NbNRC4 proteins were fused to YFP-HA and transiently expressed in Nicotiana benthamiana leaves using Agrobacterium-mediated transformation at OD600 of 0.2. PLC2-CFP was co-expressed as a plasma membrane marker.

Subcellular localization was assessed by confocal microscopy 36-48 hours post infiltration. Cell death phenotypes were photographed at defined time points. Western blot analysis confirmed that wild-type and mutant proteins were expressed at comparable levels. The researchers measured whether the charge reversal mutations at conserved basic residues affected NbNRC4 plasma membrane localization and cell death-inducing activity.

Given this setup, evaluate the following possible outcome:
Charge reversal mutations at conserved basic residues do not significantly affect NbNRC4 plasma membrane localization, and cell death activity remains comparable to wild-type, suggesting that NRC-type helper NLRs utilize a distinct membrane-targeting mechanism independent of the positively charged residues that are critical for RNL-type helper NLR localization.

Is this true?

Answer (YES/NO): NO